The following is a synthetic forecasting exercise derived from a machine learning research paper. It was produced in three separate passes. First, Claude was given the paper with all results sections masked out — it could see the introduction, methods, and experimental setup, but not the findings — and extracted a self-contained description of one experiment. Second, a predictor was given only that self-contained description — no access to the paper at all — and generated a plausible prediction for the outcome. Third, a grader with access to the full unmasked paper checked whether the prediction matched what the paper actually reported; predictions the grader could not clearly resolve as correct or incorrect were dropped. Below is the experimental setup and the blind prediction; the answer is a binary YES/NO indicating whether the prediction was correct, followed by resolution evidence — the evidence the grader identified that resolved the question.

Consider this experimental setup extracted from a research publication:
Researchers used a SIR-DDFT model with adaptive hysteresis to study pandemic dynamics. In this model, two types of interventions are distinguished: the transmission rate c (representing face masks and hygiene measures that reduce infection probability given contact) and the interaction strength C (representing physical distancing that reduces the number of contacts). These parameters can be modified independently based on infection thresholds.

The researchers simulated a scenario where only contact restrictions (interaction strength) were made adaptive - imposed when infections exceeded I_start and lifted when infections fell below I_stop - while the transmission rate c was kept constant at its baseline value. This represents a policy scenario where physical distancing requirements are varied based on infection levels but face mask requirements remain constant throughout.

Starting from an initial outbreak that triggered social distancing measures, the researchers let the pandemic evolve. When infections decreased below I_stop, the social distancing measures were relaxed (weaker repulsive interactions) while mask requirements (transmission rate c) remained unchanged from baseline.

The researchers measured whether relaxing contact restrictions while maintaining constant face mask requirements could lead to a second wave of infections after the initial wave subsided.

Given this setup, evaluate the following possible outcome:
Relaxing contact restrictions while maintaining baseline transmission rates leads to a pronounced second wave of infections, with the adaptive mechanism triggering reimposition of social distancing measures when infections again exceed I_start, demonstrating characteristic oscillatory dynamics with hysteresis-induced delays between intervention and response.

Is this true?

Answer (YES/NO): YES